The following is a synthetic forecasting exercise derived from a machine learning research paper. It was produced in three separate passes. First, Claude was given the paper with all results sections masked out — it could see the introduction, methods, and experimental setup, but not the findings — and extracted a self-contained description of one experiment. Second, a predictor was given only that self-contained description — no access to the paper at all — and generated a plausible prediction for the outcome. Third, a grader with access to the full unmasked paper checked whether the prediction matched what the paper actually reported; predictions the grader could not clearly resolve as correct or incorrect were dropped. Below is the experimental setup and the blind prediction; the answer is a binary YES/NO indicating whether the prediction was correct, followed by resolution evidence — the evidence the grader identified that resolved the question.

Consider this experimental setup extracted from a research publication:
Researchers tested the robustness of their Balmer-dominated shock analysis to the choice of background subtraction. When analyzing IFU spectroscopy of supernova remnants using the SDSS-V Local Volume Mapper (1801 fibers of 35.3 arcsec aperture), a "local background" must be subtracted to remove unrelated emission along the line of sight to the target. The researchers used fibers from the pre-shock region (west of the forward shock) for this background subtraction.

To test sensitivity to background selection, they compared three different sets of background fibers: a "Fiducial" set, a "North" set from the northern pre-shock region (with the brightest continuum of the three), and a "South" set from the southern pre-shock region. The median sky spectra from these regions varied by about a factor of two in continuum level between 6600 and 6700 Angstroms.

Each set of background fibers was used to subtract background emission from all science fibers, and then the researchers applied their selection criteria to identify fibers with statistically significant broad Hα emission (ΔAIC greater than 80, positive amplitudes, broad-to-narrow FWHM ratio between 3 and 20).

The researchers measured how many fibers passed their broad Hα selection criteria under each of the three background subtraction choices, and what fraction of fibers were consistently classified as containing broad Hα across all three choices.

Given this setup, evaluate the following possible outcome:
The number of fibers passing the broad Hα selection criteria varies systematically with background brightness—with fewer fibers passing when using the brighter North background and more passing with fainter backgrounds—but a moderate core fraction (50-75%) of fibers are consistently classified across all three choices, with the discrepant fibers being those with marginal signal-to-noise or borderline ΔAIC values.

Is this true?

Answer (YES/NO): NO